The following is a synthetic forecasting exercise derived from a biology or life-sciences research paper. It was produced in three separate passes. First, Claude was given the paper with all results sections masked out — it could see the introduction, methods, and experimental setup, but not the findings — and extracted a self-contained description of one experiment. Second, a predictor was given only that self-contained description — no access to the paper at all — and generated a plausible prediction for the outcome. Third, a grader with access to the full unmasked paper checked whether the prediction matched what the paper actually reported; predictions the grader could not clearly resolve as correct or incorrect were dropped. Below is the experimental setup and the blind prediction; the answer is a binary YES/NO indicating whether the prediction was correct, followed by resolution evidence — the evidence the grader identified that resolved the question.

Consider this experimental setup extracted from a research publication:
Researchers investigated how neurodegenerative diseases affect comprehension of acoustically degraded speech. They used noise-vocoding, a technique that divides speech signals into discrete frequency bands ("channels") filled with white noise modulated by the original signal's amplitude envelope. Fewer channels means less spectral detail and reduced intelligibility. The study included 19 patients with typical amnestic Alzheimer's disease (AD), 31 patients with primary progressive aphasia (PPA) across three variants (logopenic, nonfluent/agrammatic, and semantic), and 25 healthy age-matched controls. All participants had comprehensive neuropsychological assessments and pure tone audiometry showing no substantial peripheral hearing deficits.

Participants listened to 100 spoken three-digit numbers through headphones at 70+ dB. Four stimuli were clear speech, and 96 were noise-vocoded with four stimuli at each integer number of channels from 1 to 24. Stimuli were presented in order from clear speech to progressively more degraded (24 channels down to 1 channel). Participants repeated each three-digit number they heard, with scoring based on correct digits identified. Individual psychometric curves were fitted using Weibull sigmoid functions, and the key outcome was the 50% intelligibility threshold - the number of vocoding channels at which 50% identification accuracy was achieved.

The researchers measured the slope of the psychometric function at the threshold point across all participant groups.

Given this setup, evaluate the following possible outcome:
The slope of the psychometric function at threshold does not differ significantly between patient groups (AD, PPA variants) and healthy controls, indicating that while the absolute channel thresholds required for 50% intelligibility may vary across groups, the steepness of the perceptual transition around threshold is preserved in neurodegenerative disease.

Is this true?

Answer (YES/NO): YES